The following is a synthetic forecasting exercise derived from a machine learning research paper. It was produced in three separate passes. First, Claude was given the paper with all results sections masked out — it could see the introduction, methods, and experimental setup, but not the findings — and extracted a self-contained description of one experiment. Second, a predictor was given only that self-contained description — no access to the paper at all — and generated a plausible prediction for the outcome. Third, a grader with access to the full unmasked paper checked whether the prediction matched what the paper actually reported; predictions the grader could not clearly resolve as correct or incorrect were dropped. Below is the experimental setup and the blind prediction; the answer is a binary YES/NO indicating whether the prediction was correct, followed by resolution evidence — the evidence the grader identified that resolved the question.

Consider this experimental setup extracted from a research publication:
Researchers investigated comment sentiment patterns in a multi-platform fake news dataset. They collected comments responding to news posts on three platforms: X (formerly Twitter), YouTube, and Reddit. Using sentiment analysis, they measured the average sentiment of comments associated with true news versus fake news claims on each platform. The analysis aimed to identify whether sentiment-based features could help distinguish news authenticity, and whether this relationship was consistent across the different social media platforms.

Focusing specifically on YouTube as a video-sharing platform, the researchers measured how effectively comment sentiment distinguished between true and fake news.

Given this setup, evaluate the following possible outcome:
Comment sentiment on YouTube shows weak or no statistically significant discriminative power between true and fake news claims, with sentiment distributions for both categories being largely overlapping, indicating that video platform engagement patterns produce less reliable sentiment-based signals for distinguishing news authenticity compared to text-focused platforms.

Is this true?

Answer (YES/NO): YES